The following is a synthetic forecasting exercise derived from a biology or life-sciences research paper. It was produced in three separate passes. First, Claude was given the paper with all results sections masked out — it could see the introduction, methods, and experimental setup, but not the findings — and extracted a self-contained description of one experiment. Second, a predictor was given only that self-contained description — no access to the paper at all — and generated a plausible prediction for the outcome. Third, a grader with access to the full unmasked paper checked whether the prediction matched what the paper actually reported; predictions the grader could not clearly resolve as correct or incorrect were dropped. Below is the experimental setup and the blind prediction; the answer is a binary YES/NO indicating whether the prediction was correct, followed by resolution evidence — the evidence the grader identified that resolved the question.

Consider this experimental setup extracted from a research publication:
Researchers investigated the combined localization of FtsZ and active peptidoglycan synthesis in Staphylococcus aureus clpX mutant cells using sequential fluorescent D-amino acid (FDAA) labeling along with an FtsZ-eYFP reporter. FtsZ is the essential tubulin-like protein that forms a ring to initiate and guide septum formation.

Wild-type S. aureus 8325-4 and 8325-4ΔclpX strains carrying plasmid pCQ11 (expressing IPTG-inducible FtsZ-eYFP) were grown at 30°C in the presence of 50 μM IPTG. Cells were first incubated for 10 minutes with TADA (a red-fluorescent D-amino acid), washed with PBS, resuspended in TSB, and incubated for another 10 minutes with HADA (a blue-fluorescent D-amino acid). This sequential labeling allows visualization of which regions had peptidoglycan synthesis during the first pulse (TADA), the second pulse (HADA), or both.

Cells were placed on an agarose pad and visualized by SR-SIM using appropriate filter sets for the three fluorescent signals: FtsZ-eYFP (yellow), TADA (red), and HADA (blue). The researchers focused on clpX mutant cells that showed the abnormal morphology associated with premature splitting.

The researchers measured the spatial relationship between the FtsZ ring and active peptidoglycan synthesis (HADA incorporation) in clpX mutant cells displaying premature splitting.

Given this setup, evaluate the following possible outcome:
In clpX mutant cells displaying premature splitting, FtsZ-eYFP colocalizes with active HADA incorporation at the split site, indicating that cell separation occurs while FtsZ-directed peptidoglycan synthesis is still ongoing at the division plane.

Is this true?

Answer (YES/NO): NO